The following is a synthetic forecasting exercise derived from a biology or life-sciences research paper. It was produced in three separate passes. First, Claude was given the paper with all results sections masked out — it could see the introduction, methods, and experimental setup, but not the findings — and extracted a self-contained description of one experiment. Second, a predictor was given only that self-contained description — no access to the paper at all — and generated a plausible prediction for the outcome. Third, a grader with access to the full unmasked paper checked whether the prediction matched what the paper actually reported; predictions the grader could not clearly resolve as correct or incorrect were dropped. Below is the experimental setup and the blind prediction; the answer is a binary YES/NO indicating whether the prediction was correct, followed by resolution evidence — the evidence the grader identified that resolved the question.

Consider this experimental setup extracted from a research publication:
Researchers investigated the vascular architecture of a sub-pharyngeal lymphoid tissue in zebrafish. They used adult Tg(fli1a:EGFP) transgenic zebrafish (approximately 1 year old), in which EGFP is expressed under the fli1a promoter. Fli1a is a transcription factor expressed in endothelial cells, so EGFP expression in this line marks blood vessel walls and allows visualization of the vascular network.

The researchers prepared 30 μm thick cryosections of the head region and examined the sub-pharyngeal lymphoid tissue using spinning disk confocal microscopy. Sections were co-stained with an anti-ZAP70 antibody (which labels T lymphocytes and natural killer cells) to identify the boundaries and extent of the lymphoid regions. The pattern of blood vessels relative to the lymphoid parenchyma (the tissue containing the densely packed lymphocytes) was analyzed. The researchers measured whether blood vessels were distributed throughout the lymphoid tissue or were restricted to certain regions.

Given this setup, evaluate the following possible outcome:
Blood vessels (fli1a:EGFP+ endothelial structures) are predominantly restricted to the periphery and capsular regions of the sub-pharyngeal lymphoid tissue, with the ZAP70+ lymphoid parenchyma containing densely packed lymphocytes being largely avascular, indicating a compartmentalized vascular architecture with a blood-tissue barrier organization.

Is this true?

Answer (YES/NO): YES